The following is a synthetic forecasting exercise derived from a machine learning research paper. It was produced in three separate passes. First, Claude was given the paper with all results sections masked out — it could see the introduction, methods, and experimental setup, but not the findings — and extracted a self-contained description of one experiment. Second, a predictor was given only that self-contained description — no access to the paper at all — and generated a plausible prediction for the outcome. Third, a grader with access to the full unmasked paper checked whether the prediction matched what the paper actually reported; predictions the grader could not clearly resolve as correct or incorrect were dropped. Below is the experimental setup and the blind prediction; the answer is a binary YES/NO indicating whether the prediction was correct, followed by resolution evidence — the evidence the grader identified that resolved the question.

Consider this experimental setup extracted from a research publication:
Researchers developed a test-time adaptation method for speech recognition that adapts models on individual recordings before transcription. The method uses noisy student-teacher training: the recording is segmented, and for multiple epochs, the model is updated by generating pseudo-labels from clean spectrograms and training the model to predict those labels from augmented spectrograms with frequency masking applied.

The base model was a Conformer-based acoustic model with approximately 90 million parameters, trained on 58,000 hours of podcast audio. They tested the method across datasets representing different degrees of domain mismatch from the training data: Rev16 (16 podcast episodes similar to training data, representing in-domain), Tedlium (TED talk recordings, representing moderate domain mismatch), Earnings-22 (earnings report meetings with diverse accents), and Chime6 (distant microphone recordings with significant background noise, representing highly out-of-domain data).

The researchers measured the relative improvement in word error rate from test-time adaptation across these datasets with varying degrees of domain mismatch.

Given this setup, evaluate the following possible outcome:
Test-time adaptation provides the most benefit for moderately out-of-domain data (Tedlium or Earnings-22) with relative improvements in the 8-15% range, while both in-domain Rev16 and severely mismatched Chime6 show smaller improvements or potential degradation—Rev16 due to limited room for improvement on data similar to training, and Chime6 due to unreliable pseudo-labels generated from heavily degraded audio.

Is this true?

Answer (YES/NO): NO